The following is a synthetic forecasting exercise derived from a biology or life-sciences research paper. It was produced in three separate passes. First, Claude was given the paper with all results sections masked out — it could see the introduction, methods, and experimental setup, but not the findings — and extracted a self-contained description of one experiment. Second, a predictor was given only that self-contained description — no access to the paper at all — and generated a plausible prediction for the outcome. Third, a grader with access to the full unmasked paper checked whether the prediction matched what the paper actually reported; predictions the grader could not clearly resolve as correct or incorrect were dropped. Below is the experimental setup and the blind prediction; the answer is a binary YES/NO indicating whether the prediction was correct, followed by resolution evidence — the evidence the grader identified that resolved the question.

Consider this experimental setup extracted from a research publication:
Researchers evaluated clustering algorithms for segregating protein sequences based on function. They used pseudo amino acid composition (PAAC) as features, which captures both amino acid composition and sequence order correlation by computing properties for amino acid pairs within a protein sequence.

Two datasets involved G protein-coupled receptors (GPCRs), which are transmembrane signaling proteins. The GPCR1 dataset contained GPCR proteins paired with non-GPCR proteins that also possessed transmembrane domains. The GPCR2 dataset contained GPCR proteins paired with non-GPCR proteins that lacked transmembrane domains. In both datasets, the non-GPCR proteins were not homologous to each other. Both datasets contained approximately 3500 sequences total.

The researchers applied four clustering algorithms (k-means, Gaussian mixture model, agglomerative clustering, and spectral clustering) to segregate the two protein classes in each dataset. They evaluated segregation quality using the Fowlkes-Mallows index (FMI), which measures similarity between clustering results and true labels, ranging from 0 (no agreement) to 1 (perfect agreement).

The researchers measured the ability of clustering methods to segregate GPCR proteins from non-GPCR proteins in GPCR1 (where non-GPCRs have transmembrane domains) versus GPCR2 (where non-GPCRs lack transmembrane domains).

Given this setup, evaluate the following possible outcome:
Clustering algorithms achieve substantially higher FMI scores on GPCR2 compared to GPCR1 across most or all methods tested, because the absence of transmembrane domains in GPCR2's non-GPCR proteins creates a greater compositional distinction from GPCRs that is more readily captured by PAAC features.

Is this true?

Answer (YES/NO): YES